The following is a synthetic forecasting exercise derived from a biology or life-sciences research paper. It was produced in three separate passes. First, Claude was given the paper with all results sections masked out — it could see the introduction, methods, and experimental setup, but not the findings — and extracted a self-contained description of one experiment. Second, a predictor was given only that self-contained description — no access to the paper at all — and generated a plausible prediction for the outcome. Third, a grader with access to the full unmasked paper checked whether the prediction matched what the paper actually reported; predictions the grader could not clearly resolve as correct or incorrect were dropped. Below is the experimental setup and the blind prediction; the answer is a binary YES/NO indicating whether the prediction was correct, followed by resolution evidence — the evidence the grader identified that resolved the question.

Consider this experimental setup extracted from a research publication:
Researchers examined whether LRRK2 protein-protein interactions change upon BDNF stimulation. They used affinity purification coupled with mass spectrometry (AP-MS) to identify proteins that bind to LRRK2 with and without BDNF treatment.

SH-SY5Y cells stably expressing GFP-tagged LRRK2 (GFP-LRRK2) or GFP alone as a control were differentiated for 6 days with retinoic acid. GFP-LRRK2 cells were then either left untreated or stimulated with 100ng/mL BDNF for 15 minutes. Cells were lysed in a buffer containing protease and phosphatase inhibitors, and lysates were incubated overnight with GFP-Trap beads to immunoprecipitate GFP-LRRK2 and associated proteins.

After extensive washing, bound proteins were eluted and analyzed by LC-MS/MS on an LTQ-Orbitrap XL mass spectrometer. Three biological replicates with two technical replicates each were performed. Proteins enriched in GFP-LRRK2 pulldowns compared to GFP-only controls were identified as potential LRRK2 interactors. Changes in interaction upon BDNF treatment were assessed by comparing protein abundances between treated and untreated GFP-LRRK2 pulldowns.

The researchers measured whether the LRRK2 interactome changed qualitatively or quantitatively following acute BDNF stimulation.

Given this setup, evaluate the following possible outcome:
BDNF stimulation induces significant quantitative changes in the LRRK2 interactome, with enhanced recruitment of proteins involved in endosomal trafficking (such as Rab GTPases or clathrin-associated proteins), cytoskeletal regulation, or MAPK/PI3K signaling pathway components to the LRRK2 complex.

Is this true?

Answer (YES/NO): YES